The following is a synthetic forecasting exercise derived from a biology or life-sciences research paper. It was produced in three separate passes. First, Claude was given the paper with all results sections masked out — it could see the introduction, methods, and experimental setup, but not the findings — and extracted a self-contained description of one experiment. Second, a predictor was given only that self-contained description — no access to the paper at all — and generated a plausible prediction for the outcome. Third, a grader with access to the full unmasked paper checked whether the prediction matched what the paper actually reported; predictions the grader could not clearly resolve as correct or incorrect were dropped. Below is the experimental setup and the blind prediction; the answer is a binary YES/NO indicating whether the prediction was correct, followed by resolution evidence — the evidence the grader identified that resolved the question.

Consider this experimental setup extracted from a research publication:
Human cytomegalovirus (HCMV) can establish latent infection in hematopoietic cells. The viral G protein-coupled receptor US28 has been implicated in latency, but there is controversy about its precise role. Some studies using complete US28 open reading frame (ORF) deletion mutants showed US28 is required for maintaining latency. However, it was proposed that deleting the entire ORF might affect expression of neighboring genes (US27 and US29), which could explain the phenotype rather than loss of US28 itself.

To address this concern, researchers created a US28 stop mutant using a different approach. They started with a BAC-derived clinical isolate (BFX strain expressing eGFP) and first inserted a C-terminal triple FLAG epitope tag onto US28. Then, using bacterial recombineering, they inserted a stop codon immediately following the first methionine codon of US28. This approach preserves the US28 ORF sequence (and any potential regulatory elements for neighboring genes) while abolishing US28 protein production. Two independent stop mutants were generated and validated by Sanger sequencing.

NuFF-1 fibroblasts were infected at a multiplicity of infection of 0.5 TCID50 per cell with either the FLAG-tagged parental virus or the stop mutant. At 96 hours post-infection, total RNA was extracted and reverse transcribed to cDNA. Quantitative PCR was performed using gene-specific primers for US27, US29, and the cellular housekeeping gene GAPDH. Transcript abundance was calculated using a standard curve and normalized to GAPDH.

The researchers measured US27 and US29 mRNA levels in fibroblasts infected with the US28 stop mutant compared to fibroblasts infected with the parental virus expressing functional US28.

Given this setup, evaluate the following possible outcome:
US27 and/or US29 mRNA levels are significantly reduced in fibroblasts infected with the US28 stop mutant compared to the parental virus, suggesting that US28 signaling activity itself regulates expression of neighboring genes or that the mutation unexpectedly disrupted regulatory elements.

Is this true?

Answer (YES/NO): NO